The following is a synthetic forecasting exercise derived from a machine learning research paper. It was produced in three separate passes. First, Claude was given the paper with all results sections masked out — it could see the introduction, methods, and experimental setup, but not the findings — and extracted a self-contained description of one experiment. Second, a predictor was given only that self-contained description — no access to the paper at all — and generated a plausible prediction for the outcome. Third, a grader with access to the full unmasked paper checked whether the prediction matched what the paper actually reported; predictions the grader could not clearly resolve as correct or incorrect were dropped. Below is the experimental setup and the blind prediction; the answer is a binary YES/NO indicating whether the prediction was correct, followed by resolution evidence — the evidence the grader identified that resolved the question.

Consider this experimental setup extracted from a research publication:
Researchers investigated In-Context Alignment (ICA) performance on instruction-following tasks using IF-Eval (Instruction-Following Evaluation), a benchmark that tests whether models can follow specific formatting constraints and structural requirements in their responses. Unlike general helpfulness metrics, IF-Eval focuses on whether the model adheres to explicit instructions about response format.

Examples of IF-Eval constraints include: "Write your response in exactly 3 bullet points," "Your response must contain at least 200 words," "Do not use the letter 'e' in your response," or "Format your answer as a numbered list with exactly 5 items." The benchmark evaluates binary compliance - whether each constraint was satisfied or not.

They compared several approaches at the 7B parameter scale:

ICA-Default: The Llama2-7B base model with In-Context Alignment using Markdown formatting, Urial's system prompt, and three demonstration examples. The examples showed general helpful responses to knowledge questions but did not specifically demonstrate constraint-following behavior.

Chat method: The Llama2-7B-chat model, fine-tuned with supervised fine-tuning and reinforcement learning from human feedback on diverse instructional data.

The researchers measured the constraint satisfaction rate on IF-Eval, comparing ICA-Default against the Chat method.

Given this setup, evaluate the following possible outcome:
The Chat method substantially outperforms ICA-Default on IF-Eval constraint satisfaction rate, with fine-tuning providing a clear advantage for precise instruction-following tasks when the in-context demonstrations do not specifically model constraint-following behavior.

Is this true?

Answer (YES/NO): YES